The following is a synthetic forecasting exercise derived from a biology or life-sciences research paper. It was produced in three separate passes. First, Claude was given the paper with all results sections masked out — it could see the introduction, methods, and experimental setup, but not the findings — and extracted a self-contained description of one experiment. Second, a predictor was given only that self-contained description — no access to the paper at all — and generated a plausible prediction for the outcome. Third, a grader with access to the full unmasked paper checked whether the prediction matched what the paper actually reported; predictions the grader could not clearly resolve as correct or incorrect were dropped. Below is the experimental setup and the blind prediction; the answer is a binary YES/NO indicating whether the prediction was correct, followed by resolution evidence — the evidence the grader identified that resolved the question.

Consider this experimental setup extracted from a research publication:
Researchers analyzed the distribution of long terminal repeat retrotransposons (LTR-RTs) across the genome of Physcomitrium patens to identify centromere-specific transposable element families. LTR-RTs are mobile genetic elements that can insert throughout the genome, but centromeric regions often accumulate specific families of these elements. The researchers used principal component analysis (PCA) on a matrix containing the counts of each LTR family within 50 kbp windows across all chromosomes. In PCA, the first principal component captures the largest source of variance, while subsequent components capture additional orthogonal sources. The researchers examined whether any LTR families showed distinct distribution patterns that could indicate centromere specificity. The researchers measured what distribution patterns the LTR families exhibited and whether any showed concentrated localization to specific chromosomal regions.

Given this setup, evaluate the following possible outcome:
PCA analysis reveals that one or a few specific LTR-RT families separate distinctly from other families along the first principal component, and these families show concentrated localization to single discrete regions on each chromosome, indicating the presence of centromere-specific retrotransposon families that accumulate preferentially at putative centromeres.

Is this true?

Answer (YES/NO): NO